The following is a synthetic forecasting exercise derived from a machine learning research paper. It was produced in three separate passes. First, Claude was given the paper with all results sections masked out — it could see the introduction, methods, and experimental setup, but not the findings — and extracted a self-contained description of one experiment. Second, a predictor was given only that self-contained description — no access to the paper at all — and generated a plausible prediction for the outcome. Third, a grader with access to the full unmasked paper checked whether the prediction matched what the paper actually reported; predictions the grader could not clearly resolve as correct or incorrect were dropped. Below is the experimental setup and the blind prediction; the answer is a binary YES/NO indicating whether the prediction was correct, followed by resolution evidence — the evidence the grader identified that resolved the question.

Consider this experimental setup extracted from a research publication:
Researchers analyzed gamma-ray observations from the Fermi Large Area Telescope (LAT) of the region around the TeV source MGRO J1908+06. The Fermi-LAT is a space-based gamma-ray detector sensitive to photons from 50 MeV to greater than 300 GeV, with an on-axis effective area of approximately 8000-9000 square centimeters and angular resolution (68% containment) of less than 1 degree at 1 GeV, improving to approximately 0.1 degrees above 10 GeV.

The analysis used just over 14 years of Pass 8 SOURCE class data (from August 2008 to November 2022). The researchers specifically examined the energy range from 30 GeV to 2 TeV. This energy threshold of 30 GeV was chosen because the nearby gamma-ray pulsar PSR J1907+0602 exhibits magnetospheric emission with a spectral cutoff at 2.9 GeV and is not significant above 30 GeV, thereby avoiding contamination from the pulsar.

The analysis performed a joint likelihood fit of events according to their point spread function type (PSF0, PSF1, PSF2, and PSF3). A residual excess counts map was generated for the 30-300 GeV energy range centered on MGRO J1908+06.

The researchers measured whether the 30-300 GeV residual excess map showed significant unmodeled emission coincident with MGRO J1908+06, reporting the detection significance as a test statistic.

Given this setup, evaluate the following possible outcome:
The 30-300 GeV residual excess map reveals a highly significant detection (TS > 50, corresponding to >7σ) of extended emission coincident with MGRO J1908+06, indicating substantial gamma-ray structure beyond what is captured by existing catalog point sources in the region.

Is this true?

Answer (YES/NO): NO